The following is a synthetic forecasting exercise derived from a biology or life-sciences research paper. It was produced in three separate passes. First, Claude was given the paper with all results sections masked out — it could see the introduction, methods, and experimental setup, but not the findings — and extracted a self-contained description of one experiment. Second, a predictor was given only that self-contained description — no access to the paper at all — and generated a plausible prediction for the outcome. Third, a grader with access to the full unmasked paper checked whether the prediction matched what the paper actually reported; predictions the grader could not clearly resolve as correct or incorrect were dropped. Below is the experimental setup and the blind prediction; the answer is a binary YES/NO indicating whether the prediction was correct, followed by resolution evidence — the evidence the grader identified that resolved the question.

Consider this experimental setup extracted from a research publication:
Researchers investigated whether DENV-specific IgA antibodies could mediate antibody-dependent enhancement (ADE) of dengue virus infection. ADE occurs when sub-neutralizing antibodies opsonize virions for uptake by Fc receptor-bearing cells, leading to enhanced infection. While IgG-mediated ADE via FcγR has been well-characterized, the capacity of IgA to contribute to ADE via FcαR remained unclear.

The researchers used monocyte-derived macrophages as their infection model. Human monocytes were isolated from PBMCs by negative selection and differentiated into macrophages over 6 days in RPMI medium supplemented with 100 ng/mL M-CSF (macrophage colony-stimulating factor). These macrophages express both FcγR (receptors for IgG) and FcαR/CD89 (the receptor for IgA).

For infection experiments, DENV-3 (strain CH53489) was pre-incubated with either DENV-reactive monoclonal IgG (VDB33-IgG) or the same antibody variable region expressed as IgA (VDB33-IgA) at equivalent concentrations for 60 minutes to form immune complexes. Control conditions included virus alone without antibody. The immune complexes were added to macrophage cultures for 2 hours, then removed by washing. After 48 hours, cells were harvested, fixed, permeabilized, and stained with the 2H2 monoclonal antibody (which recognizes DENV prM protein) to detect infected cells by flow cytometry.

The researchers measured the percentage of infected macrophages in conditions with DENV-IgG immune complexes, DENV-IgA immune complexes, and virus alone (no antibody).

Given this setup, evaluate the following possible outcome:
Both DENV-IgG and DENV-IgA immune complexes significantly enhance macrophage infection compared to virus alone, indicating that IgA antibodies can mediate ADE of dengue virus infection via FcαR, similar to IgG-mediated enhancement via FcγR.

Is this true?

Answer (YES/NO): NO